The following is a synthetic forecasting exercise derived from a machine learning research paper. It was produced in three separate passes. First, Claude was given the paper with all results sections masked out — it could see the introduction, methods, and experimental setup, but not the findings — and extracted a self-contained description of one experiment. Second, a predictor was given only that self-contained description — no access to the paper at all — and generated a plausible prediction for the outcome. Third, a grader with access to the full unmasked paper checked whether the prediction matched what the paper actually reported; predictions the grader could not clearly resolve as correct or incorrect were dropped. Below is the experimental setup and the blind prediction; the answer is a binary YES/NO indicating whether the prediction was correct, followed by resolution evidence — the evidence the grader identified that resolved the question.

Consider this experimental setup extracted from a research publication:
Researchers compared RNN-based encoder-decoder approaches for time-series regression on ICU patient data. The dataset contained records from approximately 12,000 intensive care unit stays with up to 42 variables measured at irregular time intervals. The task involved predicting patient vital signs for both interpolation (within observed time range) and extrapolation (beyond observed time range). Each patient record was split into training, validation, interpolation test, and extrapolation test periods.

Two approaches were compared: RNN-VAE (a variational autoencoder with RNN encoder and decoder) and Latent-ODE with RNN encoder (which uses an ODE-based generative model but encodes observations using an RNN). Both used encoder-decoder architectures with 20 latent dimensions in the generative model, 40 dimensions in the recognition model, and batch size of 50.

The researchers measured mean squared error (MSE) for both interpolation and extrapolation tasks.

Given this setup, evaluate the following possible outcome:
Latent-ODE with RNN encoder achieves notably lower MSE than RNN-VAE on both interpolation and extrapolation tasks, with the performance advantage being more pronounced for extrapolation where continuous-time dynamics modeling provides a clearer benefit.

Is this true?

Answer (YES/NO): NO